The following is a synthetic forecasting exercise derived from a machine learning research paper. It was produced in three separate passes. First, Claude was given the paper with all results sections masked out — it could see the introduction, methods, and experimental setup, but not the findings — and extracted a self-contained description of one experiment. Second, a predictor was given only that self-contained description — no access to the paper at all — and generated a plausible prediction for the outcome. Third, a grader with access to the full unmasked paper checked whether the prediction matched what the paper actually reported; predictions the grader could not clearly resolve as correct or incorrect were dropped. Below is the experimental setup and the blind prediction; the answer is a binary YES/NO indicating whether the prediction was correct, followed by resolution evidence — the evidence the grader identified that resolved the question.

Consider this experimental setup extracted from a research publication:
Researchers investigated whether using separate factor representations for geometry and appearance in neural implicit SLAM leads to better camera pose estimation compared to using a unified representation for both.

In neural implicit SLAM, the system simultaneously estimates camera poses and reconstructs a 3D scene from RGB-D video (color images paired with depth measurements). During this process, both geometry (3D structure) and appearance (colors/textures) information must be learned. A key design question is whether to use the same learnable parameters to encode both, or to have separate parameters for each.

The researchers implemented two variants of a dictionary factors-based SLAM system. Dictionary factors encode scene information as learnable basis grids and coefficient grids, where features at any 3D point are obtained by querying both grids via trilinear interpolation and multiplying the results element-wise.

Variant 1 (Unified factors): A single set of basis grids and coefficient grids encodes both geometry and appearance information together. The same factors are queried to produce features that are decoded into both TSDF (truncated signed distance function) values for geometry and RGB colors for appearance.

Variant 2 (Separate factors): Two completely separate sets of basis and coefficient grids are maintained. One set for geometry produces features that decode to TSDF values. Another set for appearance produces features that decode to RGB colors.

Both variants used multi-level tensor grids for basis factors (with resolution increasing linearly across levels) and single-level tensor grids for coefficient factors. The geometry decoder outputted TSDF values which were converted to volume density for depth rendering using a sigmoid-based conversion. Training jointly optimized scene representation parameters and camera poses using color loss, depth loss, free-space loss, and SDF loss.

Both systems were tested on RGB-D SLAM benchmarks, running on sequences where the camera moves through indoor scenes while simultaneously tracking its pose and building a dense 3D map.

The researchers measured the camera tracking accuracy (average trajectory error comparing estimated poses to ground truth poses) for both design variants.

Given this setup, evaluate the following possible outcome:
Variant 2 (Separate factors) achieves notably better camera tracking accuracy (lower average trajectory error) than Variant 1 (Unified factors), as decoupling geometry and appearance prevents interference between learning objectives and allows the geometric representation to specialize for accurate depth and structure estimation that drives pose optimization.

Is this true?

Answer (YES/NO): YES